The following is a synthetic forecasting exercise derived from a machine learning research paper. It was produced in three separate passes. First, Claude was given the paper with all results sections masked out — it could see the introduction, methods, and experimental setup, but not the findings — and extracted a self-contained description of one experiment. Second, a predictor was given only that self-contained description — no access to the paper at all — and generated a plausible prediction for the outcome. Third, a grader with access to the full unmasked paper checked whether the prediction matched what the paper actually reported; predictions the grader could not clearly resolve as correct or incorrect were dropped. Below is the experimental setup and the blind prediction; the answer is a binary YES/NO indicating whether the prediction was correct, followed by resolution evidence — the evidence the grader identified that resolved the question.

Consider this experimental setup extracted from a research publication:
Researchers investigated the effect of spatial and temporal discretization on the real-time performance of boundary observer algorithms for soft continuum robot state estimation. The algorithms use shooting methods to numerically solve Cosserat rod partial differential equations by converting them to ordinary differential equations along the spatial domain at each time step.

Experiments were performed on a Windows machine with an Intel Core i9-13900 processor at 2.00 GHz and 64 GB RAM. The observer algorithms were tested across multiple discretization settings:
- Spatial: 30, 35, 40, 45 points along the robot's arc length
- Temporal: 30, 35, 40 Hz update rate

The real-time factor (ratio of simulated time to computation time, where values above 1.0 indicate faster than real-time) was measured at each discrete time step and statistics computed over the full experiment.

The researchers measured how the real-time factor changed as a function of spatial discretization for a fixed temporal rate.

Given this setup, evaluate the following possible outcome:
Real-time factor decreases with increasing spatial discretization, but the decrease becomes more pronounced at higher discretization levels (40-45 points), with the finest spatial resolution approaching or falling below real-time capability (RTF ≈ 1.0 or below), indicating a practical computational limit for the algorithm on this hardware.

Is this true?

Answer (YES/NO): NO